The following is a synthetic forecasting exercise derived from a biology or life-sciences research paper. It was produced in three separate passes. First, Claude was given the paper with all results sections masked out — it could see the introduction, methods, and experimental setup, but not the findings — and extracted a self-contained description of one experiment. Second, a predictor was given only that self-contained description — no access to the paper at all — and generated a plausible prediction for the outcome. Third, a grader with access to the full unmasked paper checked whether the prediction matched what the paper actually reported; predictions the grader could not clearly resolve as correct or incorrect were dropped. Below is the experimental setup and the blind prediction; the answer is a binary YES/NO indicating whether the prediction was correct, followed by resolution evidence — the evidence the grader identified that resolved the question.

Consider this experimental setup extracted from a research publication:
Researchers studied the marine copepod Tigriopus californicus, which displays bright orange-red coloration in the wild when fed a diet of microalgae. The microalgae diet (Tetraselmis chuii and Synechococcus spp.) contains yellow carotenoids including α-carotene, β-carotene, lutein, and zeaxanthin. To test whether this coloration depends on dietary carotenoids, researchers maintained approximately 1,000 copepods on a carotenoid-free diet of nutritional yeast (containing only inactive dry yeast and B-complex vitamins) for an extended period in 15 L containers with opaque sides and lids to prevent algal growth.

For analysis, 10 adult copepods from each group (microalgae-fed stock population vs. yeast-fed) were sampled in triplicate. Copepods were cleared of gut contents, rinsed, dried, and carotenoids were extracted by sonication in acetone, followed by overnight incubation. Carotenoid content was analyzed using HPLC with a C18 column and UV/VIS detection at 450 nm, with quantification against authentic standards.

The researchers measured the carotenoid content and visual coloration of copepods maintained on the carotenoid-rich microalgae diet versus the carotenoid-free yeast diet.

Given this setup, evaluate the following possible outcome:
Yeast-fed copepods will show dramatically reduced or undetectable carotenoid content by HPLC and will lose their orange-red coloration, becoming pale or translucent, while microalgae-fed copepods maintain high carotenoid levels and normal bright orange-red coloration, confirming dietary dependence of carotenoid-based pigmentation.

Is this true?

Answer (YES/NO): YES